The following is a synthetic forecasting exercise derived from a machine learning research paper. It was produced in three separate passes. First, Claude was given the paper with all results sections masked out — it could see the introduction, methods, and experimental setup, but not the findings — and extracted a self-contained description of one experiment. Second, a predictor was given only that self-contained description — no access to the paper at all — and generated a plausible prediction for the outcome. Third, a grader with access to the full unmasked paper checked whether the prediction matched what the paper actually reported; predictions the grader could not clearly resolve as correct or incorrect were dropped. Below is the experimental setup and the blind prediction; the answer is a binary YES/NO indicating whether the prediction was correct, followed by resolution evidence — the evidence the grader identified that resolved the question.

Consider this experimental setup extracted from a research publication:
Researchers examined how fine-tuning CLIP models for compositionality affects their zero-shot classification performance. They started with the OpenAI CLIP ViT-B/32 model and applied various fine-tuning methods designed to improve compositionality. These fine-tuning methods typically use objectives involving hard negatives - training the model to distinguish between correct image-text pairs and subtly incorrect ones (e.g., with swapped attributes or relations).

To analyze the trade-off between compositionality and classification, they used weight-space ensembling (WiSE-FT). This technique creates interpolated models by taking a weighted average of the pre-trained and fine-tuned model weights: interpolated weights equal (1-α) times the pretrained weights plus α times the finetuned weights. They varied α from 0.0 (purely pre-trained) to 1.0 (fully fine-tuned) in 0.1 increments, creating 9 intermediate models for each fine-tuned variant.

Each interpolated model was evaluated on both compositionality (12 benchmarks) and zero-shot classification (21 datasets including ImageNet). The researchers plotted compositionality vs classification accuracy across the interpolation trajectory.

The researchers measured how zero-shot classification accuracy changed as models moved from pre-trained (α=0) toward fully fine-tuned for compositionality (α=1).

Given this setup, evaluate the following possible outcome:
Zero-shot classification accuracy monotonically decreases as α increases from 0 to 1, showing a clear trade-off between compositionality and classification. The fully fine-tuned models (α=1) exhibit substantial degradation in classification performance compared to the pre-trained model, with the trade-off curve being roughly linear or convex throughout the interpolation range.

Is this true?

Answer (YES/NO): NO